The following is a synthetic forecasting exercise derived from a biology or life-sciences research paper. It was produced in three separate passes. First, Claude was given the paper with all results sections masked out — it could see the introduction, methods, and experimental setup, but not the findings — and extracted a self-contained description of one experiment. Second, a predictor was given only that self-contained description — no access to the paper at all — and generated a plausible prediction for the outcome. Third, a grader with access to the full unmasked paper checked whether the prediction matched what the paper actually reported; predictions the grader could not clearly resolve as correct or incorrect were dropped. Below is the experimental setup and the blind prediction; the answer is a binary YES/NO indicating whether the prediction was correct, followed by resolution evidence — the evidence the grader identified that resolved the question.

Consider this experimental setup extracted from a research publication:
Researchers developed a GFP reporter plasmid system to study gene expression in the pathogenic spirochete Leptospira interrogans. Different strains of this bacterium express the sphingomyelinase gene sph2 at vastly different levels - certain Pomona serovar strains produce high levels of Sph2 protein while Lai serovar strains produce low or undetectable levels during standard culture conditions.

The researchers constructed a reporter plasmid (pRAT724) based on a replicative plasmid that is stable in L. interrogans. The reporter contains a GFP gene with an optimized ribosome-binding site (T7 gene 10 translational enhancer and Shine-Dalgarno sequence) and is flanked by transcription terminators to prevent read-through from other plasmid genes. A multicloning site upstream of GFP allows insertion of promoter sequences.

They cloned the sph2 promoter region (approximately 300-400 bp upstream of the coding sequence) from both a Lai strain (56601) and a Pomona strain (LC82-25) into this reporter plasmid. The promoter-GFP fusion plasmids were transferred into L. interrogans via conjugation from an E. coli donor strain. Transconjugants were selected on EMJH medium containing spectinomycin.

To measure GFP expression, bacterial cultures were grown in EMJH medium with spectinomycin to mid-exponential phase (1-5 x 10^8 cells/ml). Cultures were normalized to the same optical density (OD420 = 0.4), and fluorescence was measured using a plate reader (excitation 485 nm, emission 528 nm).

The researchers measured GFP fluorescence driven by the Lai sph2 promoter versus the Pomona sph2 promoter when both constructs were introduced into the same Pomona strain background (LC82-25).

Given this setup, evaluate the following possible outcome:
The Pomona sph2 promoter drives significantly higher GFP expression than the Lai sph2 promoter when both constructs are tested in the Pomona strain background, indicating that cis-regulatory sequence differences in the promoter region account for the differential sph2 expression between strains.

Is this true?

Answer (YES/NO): NO